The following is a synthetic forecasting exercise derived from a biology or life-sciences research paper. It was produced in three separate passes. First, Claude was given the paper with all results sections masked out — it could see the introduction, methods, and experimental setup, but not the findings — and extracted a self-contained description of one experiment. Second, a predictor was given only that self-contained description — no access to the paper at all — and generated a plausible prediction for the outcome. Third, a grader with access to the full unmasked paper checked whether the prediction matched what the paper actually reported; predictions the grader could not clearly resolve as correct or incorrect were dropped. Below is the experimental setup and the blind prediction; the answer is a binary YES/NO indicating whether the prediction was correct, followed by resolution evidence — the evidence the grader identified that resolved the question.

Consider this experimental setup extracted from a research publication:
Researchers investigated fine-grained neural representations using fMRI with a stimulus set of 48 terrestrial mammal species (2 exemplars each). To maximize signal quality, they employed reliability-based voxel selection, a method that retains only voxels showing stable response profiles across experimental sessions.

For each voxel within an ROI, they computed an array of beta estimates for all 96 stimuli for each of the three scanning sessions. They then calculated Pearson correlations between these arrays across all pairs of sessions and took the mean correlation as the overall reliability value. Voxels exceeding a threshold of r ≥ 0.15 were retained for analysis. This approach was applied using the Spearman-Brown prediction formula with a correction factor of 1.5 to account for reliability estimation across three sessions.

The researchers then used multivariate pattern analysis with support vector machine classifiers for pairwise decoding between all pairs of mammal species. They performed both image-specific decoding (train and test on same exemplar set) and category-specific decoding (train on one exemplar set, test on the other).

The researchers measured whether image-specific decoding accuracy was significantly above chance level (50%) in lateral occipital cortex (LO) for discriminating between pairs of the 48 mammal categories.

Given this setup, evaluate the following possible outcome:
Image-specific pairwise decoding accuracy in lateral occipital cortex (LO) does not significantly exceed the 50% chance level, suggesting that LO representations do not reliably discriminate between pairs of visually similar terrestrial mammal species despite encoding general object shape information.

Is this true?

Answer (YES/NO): NO